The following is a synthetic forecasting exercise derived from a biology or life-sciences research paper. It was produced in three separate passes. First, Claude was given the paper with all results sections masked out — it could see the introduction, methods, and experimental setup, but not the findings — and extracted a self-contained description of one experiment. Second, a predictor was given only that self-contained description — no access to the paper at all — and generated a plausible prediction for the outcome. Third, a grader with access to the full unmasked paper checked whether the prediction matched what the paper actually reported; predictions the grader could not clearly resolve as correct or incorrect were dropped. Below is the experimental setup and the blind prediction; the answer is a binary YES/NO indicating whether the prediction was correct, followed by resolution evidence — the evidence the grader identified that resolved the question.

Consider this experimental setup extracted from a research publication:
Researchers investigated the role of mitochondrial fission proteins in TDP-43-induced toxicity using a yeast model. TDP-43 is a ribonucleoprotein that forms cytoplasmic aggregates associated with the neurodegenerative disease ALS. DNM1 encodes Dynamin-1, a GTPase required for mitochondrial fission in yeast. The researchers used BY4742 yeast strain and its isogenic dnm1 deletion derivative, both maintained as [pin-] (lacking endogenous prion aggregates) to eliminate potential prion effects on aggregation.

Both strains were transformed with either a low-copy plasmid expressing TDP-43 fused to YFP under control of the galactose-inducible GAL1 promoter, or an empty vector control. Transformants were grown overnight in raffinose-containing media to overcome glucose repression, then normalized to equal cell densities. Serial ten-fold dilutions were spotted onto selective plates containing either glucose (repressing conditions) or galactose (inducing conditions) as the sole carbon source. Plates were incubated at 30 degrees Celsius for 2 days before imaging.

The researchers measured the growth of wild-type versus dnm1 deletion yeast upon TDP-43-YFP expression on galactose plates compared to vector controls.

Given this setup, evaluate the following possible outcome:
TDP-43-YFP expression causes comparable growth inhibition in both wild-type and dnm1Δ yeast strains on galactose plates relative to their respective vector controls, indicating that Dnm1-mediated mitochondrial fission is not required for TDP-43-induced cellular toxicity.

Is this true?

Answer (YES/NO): NO